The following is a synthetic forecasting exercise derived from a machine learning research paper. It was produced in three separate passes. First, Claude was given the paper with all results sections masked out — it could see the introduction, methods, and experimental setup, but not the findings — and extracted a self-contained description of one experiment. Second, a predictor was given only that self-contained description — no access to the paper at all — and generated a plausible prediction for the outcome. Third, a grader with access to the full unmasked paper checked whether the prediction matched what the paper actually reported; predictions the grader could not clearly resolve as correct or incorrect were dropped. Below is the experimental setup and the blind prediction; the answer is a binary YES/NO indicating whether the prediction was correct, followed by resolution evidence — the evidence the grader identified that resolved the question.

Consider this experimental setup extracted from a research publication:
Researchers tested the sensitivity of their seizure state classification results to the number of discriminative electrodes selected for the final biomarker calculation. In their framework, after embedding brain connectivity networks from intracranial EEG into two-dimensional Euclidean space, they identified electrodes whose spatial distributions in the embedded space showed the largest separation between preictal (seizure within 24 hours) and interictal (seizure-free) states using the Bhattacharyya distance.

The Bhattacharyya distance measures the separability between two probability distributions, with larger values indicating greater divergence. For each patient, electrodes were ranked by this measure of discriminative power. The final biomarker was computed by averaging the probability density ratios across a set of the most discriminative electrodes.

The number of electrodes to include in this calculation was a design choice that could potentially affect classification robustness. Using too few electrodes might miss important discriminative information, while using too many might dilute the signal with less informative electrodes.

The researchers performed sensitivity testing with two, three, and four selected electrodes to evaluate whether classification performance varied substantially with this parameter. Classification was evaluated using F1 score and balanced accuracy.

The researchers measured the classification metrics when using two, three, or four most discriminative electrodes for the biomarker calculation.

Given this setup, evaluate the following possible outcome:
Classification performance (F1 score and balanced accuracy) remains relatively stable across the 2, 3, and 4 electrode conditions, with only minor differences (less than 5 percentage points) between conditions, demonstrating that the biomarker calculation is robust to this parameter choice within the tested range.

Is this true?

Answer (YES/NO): YES